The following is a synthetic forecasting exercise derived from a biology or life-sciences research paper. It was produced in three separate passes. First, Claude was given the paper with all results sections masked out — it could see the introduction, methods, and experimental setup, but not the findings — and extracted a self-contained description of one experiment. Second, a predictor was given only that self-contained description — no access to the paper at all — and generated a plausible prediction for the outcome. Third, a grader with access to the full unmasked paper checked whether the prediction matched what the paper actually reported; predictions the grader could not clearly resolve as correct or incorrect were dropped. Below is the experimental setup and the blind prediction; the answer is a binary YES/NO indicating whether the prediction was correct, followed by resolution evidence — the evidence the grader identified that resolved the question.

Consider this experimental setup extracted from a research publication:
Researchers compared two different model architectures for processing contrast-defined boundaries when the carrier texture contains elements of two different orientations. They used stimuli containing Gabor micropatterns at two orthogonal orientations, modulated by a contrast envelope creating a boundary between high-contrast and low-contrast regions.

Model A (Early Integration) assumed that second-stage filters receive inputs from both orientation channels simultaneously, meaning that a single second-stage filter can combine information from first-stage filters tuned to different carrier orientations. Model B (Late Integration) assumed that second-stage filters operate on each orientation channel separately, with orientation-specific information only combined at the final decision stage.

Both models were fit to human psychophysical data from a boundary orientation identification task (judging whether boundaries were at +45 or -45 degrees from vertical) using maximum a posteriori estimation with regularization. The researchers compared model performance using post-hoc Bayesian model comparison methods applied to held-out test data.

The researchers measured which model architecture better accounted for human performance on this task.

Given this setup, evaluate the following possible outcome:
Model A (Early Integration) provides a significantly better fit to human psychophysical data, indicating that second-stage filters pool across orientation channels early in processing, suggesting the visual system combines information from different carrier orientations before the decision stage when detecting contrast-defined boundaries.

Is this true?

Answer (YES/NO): YES